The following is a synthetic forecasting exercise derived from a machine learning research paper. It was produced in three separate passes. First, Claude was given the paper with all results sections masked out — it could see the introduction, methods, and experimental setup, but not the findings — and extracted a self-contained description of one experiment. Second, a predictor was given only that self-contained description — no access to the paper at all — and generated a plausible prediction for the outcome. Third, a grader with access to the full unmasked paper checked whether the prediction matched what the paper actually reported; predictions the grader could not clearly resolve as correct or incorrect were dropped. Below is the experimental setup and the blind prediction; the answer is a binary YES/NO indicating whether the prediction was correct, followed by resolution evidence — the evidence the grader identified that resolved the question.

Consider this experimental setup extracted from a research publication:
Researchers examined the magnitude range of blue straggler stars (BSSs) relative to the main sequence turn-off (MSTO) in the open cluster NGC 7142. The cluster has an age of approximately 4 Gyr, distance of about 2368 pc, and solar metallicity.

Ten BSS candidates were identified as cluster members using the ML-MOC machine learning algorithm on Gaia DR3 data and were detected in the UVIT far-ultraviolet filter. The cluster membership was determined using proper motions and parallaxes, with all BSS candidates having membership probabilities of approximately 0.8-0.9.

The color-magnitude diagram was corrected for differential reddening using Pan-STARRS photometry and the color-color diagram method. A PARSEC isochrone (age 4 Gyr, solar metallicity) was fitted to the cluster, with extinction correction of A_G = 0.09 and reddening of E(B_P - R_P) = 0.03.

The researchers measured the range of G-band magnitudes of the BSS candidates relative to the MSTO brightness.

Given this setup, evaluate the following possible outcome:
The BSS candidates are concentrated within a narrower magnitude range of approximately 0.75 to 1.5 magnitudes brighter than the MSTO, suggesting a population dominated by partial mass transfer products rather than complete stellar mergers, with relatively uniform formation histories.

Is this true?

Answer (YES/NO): NO